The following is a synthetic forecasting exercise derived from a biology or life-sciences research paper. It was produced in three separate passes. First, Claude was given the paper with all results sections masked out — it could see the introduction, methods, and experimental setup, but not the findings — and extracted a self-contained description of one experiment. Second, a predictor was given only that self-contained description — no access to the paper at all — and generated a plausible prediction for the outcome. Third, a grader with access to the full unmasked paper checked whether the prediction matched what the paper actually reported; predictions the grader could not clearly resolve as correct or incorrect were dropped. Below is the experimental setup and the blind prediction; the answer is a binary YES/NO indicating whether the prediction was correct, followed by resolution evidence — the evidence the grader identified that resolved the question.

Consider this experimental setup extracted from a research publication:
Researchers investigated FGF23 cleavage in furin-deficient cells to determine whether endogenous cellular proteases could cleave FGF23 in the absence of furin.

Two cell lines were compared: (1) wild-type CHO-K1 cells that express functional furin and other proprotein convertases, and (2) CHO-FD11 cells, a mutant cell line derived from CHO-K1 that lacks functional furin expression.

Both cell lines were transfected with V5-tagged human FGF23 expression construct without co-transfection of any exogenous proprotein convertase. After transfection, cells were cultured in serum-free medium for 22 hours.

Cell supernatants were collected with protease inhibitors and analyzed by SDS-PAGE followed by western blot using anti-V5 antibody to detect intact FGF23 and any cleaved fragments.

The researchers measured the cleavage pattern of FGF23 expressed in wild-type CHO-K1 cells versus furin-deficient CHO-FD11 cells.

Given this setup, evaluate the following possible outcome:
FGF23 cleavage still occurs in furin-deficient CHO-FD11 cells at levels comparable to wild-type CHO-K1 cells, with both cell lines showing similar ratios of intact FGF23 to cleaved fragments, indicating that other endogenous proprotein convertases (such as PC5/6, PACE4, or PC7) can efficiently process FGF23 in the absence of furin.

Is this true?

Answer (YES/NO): NO